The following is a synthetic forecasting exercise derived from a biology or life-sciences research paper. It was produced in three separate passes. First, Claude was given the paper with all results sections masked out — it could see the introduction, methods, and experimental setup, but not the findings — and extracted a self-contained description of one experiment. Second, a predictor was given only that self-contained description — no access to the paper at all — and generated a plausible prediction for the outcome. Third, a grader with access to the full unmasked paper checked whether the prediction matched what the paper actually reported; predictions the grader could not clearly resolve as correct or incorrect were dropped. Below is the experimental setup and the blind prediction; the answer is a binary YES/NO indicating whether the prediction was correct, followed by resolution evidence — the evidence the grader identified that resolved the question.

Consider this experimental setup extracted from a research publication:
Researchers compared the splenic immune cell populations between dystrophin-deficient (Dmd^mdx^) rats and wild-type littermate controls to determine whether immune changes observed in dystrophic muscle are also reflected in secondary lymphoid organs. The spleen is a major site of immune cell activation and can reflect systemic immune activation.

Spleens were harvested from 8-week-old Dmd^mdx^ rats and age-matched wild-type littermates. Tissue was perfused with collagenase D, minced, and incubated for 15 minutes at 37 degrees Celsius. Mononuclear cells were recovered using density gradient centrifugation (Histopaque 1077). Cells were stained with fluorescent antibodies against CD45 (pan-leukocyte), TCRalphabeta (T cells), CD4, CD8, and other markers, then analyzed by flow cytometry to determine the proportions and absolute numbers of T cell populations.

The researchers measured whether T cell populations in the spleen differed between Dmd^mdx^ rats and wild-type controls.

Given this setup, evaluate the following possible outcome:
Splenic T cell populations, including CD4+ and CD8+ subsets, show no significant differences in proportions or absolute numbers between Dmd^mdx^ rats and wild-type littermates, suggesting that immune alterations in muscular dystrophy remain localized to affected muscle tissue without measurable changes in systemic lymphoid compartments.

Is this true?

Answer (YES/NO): YES